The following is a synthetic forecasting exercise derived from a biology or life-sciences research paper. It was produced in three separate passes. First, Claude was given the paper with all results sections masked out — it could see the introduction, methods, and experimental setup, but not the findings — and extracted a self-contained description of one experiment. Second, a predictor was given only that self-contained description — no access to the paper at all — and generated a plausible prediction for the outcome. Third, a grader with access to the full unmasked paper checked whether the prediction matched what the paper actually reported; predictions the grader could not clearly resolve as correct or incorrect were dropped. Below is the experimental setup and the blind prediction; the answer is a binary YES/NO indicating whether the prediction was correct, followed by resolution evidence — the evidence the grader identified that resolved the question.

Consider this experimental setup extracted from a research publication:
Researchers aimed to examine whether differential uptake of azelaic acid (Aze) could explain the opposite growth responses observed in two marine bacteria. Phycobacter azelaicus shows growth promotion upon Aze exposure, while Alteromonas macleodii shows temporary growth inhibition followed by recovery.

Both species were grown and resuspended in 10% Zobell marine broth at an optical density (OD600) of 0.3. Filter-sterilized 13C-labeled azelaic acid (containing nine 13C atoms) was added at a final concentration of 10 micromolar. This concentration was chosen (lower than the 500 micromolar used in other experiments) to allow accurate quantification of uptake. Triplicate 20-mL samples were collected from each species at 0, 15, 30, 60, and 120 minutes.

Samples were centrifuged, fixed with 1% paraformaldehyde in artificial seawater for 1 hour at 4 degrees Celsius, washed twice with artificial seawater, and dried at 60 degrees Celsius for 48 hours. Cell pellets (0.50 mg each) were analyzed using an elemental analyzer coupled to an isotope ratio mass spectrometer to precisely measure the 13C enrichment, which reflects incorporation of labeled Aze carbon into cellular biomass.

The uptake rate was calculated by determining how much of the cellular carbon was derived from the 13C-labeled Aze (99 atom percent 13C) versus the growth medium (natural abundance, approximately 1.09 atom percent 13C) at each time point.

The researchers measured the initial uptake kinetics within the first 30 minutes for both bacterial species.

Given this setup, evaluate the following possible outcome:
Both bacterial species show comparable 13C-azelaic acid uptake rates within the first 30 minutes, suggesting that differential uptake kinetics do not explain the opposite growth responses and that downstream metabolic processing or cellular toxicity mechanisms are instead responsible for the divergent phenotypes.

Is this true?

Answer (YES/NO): NO